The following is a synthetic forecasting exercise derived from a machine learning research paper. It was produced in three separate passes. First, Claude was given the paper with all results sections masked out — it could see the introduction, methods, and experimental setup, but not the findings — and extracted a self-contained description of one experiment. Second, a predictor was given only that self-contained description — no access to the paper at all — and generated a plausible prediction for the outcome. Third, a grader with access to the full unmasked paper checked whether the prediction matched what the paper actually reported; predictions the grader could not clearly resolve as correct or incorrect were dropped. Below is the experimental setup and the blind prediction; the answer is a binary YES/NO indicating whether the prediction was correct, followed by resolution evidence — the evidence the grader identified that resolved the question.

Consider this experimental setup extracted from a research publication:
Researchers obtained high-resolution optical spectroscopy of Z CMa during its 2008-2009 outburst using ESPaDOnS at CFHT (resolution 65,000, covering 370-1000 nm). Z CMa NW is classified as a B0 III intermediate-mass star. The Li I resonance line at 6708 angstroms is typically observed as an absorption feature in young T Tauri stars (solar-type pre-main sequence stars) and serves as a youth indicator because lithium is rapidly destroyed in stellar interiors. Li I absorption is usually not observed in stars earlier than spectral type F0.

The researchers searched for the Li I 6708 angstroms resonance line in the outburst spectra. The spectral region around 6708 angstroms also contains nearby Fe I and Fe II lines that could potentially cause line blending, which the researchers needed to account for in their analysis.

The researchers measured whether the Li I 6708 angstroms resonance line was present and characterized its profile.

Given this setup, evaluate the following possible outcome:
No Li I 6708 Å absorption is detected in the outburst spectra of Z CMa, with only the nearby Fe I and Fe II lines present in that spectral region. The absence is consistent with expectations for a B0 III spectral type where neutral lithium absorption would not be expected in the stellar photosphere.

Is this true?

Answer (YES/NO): NO